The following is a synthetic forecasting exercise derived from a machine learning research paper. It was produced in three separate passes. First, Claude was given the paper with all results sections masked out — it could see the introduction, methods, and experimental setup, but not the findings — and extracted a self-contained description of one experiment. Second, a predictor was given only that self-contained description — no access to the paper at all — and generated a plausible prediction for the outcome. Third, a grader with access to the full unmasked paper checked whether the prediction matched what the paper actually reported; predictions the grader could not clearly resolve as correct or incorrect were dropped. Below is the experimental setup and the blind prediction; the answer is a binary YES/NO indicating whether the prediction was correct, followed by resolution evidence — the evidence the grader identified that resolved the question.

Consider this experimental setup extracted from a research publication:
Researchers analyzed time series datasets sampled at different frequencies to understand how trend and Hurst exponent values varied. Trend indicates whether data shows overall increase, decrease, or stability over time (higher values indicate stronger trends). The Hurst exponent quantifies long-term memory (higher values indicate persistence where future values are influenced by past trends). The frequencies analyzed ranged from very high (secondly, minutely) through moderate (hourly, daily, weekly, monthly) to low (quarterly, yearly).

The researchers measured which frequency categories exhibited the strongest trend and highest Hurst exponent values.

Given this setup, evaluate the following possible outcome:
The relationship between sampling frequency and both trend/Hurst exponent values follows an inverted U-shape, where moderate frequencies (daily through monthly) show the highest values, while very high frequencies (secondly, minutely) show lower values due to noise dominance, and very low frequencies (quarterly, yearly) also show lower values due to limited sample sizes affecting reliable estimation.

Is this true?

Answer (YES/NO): NO